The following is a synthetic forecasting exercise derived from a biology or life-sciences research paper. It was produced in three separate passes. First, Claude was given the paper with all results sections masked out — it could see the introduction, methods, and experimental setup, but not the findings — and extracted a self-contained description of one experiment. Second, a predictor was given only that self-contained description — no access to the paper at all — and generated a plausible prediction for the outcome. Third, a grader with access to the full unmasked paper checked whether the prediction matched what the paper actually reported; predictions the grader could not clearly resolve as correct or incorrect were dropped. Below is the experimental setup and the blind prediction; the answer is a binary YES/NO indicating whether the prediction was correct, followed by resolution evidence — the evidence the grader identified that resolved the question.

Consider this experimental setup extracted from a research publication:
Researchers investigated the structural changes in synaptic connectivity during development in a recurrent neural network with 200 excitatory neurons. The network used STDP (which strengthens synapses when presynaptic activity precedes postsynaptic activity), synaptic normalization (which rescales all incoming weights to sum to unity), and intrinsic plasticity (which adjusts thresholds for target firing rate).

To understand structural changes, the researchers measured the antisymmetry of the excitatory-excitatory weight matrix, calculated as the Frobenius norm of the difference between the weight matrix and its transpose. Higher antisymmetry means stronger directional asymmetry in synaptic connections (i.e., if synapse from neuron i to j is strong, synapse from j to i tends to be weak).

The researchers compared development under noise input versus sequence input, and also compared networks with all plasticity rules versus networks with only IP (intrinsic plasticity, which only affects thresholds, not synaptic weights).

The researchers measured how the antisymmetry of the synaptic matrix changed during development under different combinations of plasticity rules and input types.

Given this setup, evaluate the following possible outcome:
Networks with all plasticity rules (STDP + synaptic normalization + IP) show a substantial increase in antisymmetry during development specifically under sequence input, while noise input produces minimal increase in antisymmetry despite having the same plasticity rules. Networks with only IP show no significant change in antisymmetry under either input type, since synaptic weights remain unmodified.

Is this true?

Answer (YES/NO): NO